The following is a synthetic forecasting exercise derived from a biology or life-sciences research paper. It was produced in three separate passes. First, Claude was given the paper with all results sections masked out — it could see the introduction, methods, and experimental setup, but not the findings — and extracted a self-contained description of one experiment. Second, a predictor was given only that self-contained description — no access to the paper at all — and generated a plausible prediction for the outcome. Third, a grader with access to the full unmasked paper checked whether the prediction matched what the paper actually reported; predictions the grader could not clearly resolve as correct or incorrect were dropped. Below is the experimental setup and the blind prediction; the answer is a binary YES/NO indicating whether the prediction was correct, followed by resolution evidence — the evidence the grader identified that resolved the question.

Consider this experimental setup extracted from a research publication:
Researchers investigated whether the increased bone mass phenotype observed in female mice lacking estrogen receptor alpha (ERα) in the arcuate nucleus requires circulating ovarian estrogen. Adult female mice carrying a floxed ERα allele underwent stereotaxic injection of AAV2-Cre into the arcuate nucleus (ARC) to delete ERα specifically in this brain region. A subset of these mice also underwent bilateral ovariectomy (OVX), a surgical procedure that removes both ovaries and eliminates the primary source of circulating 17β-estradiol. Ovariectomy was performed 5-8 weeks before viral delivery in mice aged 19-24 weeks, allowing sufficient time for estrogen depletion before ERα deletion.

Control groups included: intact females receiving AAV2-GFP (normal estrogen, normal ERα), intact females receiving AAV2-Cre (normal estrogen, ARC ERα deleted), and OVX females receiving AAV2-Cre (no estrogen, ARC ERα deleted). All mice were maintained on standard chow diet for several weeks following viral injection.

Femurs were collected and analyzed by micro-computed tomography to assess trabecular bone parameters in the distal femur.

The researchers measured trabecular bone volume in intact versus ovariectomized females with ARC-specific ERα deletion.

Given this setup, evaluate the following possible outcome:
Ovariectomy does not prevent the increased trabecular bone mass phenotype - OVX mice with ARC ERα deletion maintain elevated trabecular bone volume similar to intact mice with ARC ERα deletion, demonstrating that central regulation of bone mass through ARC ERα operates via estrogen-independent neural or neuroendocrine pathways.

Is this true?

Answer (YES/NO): YES